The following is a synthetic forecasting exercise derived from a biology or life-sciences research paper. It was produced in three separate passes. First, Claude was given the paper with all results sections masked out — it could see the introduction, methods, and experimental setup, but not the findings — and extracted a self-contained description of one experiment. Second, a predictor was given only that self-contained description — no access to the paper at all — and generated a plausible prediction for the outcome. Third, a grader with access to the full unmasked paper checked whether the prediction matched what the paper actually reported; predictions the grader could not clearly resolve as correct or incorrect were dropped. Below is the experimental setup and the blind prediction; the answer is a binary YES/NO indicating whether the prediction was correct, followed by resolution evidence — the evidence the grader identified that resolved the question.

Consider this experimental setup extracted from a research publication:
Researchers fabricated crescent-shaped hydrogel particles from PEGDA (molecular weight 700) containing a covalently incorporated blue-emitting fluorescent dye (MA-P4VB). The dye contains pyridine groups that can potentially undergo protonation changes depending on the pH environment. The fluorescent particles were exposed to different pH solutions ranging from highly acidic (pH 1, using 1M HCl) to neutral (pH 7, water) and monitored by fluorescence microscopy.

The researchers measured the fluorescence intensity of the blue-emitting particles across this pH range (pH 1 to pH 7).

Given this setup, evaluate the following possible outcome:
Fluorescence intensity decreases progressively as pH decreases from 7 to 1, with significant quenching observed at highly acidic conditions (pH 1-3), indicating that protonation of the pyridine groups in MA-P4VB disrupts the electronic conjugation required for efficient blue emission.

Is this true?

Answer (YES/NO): NO